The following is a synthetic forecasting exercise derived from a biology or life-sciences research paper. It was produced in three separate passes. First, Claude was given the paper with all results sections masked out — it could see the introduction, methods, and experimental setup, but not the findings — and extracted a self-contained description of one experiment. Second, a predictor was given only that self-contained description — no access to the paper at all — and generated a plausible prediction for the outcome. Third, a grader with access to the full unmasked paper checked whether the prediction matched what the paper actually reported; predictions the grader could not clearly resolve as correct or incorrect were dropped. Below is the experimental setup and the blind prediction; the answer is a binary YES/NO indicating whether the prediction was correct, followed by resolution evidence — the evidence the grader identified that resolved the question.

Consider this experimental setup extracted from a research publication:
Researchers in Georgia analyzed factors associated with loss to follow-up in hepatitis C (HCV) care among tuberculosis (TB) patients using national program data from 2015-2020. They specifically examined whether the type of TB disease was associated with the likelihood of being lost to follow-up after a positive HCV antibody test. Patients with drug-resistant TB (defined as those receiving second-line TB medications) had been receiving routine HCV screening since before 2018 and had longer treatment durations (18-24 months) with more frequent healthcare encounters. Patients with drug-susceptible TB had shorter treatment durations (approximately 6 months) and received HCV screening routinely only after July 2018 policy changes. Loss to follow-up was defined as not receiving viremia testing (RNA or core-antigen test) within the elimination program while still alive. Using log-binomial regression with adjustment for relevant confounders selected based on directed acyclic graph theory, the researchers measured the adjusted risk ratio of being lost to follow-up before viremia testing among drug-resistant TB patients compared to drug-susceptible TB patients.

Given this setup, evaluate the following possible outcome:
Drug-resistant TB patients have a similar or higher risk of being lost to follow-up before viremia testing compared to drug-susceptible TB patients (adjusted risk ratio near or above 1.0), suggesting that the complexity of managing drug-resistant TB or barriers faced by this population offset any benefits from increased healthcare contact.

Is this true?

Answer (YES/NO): YES